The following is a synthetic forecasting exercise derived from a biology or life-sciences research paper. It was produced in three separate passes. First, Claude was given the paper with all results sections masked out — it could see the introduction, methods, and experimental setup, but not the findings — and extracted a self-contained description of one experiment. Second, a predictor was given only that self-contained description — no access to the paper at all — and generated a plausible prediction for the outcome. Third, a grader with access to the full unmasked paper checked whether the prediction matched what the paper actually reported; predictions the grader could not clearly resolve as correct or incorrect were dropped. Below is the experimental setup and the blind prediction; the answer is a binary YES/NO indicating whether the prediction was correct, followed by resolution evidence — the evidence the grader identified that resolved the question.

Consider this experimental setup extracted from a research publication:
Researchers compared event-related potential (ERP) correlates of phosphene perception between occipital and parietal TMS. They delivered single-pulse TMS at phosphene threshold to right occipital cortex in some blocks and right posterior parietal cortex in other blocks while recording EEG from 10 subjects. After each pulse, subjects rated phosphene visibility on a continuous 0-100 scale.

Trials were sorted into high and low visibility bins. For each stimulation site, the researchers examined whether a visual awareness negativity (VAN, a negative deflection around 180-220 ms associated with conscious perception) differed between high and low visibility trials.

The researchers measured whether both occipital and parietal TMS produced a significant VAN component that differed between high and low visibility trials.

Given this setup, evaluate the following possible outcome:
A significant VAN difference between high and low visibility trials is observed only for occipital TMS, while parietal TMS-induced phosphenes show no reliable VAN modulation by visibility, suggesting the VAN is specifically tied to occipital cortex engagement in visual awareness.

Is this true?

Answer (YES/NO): NO